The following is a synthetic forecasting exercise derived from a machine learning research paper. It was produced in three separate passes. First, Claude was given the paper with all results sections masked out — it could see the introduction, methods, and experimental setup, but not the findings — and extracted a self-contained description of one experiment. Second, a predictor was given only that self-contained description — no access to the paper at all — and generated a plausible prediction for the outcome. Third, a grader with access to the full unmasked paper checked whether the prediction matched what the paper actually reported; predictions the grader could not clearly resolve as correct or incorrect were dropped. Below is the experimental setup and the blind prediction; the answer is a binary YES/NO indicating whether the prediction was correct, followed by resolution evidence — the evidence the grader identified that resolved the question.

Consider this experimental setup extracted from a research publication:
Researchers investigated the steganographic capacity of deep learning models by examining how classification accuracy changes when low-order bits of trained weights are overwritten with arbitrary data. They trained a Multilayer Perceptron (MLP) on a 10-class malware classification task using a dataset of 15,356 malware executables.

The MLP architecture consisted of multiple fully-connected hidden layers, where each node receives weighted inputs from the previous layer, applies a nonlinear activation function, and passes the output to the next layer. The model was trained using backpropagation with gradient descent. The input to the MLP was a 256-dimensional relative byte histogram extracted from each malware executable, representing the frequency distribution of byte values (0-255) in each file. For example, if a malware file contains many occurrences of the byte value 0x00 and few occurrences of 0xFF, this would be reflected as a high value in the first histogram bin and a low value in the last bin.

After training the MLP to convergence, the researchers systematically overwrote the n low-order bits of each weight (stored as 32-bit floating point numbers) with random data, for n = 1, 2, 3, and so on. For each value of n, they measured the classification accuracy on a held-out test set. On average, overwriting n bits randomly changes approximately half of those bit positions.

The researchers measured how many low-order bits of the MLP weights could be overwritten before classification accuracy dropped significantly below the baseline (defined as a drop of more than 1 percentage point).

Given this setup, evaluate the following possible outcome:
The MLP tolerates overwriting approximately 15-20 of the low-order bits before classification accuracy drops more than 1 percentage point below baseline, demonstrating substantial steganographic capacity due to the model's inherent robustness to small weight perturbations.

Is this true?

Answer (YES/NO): YES